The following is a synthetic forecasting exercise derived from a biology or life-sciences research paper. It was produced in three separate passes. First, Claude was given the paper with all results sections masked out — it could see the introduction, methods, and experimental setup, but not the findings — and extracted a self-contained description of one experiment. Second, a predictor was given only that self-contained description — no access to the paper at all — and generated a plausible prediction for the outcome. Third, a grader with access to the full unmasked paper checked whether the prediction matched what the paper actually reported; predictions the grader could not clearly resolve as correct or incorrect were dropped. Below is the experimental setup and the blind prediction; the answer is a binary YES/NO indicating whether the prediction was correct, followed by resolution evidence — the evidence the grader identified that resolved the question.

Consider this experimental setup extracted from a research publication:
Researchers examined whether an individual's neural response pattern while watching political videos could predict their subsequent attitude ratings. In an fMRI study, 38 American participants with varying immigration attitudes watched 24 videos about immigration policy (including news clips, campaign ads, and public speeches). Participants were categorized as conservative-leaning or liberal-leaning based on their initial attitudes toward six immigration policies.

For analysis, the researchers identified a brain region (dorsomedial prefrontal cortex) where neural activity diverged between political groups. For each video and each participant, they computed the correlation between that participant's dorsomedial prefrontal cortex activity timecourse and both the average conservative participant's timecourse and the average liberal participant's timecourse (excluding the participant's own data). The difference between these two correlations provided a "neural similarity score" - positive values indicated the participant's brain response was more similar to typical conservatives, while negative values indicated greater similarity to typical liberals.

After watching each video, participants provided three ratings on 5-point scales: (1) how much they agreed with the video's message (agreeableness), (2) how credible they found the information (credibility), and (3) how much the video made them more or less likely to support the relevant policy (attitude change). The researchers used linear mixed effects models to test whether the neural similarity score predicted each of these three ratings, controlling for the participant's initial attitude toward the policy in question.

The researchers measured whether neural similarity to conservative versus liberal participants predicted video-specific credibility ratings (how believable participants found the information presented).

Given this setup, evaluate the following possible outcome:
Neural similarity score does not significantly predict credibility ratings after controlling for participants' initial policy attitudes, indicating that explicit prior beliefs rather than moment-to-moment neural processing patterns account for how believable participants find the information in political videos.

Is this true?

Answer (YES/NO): YES